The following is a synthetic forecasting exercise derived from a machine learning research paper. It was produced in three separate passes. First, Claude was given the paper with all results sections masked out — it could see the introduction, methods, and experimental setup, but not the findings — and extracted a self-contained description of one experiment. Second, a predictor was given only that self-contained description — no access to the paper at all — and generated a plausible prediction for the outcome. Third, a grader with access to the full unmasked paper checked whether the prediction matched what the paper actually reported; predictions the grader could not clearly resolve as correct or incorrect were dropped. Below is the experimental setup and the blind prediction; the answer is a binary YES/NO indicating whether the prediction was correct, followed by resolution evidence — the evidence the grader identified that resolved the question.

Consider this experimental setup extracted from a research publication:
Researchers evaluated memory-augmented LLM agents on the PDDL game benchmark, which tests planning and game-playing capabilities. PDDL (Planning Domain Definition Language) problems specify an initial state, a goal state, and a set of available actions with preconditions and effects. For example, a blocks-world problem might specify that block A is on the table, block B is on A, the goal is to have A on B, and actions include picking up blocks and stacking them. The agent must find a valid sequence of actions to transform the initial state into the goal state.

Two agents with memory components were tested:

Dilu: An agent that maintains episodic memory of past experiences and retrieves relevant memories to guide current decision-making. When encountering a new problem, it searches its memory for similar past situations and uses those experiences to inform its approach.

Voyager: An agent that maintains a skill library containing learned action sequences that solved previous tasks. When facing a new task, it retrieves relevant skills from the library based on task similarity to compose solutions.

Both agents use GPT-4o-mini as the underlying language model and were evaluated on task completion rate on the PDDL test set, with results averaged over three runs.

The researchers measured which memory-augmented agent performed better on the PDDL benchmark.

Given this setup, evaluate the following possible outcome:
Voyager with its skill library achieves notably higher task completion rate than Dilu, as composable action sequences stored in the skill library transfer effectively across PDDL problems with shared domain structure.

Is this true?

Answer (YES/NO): NO